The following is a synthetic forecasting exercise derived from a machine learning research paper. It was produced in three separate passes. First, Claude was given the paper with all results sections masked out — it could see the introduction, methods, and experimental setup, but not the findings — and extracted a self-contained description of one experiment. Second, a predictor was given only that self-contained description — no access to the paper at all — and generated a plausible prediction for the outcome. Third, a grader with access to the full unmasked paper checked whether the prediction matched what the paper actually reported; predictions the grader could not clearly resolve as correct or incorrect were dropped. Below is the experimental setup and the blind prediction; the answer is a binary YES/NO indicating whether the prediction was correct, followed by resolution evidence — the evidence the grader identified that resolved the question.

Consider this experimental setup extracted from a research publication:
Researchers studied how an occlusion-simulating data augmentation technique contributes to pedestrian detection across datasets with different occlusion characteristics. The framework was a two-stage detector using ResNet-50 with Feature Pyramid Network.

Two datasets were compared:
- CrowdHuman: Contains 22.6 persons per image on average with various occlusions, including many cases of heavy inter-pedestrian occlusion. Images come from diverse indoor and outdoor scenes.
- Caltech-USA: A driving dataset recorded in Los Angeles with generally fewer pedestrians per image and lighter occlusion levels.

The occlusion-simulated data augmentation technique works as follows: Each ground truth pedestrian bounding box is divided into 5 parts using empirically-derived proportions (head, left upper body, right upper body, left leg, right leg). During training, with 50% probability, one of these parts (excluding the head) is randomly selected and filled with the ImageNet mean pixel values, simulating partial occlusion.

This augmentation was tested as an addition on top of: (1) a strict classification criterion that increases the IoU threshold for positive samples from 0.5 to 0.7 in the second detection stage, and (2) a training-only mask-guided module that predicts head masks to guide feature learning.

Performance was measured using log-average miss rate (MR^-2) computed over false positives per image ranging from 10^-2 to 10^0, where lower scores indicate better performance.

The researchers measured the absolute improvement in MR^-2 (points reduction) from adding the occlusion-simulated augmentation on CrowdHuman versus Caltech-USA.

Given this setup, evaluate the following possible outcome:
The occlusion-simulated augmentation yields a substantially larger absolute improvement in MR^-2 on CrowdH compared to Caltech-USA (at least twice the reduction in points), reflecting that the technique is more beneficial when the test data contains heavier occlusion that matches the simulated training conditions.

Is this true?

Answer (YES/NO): YES